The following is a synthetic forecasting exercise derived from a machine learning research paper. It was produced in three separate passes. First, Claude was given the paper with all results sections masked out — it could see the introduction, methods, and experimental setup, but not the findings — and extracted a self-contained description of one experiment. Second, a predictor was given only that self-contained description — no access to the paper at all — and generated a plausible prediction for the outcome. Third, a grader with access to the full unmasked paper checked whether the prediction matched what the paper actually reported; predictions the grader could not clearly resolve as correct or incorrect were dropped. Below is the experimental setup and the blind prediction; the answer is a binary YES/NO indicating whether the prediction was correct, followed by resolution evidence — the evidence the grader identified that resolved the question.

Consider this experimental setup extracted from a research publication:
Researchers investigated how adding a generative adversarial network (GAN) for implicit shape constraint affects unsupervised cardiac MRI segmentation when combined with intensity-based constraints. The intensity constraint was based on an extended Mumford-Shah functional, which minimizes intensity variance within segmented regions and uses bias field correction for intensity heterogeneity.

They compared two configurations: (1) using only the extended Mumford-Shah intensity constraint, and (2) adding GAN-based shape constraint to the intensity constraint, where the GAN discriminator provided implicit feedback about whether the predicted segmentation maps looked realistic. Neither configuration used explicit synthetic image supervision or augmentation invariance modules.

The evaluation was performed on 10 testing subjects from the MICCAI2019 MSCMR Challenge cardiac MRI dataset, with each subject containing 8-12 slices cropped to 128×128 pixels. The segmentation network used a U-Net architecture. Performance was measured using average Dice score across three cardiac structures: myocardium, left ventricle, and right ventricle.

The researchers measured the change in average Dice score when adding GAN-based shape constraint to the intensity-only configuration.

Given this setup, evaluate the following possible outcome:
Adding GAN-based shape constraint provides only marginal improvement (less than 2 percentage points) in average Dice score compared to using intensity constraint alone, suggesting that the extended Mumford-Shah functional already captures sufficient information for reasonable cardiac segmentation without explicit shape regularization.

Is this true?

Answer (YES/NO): YES